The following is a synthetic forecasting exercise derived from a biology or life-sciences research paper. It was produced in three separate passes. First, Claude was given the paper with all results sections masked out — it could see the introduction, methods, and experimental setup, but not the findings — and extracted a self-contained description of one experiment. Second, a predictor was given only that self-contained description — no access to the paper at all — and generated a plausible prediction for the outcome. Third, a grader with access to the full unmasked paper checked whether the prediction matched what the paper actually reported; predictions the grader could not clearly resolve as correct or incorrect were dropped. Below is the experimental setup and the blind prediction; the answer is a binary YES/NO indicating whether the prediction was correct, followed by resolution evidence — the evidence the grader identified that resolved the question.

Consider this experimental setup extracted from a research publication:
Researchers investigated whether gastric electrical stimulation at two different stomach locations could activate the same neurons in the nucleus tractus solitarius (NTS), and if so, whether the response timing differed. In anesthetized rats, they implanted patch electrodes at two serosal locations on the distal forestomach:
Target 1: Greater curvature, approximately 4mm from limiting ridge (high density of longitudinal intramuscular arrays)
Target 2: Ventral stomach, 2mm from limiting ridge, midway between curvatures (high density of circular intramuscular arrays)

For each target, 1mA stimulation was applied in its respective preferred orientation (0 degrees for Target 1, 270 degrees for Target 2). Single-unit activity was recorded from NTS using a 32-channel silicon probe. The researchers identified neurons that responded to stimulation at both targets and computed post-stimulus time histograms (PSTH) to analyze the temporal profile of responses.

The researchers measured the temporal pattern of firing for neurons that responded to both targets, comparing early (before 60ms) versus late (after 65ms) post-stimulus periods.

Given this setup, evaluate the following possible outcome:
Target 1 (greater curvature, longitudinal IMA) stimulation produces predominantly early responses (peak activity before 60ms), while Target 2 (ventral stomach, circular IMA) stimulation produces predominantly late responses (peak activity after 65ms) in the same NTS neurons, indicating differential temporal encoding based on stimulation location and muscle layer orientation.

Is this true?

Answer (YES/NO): YES